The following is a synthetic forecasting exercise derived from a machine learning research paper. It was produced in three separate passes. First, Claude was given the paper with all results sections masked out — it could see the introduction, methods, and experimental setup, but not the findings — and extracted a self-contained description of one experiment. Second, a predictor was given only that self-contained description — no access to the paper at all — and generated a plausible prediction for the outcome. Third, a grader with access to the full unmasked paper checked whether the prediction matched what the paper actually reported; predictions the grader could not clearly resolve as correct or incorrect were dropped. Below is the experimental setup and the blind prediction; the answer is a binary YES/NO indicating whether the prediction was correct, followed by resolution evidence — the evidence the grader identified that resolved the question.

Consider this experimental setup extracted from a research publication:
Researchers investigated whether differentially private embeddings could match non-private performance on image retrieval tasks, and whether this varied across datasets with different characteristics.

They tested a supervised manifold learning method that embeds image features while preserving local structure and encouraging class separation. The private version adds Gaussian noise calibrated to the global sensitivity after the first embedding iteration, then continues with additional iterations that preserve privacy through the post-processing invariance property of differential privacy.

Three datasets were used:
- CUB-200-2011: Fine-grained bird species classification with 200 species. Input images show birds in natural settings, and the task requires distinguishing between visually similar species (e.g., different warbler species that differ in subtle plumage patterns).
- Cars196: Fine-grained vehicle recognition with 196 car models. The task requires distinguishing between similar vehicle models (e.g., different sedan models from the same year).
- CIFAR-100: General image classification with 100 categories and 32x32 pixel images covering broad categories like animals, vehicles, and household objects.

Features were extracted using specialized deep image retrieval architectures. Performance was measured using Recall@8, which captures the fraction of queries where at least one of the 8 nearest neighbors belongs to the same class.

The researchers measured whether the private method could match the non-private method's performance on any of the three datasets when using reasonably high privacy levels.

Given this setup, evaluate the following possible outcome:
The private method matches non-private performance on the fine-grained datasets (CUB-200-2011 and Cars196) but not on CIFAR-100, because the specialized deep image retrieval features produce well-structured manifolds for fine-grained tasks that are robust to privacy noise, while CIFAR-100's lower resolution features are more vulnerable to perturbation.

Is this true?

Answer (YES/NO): NO